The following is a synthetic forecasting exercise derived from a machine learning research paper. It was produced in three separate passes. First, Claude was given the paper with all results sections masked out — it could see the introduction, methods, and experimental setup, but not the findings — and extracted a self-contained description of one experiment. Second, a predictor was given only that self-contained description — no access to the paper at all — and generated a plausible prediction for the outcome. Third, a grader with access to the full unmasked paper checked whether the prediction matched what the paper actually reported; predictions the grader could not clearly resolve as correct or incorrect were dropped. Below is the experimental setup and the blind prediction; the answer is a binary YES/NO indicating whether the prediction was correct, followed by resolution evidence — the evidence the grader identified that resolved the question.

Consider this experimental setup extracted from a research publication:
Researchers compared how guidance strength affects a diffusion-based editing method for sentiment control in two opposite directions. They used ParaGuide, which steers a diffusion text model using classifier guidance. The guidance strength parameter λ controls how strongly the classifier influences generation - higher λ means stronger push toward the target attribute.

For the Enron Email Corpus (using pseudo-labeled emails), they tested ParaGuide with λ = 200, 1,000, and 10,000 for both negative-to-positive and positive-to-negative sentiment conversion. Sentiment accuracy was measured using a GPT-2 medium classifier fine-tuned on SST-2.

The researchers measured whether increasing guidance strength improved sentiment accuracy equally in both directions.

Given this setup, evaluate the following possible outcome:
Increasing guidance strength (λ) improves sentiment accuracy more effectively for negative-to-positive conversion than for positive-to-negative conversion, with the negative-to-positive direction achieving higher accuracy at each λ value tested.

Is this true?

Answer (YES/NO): YES